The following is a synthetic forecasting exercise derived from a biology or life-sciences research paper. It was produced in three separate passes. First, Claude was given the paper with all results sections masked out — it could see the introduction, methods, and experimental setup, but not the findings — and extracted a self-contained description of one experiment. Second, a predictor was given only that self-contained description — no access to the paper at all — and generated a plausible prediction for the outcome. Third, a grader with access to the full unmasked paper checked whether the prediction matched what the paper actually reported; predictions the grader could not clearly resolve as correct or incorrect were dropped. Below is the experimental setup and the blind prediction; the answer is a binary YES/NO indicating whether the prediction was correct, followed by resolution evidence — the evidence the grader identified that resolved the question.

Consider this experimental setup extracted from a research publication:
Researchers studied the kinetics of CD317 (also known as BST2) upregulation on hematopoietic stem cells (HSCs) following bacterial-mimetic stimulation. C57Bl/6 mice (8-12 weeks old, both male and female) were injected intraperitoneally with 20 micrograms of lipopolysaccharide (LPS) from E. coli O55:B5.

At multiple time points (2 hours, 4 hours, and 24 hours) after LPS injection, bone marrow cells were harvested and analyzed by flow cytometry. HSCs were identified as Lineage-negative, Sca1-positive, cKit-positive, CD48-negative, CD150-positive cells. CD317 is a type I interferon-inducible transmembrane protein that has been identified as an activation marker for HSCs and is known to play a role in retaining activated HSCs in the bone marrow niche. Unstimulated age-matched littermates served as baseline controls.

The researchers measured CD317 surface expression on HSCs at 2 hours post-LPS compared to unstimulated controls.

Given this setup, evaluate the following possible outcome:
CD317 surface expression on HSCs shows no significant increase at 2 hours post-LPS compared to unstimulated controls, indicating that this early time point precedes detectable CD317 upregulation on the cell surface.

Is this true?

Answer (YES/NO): YES